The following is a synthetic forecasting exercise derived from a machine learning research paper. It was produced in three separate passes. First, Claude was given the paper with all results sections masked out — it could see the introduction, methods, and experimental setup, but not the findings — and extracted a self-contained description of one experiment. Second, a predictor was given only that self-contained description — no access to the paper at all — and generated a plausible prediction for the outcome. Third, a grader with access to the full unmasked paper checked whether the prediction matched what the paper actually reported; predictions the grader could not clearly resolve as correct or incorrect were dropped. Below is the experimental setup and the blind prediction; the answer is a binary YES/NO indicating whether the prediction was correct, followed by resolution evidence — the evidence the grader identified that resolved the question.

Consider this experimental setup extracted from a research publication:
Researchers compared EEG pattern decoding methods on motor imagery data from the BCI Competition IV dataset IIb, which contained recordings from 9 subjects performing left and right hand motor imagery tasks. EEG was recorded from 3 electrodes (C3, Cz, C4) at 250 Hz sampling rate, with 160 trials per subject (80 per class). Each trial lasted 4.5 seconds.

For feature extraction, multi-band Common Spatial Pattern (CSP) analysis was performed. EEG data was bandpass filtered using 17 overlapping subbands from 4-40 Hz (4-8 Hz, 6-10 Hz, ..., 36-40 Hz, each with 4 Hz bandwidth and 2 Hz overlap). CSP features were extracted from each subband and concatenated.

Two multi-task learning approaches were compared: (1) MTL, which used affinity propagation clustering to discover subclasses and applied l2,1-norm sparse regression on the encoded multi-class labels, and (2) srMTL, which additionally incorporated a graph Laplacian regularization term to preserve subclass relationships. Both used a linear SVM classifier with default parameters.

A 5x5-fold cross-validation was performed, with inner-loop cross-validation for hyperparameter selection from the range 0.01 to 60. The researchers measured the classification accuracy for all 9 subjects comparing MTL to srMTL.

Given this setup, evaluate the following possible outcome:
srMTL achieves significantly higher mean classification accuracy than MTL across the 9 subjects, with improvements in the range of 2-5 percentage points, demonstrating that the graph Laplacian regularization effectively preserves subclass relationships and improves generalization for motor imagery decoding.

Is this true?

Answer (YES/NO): NO